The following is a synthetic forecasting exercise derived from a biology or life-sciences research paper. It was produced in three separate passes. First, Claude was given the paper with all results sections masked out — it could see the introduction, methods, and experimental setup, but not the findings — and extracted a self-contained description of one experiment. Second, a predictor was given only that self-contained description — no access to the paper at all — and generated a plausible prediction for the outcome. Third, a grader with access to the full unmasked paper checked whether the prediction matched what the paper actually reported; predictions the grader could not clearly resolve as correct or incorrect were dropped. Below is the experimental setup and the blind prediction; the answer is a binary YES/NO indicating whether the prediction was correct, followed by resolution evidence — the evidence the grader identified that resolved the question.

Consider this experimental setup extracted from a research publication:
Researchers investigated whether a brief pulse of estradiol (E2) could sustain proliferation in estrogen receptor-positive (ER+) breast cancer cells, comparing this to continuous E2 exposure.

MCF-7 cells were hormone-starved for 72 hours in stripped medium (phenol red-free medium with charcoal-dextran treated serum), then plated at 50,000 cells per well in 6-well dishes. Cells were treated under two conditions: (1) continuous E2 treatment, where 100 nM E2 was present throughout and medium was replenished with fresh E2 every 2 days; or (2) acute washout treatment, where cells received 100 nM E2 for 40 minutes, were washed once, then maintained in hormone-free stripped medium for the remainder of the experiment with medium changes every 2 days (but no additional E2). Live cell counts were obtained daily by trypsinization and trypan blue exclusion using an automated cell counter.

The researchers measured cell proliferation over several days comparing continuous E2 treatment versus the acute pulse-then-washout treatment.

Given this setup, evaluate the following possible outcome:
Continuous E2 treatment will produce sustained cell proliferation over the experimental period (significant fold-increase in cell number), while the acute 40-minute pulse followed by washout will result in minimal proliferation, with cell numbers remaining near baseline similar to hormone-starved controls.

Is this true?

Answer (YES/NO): NO